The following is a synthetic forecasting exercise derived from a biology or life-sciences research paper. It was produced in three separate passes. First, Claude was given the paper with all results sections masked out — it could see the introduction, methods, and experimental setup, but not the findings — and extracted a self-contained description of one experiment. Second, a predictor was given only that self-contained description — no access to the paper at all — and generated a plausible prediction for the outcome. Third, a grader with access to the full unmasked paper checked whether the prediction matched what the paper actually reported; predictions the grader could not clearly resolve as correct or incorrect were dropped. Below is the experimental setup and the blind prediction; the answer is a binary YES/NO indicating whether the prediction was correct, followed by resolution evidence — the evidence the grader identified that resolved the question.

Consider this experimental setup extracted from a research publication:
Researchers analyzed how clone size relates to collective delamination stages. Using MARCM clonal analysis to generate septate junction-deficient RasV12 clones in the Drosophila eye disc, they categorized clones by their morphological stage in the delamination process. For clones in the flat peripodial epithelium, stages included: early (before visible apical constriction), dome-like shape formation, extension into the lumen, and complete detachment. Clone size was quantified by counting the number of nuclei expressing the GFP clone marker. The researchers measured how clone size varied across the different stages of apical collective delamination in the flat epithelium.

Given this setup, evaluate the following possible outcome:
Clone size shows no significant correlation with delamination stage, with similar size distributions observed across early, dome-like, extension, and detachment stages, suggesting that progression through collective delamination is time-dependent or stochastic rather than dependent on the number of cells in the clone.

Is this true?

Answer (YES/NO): NO